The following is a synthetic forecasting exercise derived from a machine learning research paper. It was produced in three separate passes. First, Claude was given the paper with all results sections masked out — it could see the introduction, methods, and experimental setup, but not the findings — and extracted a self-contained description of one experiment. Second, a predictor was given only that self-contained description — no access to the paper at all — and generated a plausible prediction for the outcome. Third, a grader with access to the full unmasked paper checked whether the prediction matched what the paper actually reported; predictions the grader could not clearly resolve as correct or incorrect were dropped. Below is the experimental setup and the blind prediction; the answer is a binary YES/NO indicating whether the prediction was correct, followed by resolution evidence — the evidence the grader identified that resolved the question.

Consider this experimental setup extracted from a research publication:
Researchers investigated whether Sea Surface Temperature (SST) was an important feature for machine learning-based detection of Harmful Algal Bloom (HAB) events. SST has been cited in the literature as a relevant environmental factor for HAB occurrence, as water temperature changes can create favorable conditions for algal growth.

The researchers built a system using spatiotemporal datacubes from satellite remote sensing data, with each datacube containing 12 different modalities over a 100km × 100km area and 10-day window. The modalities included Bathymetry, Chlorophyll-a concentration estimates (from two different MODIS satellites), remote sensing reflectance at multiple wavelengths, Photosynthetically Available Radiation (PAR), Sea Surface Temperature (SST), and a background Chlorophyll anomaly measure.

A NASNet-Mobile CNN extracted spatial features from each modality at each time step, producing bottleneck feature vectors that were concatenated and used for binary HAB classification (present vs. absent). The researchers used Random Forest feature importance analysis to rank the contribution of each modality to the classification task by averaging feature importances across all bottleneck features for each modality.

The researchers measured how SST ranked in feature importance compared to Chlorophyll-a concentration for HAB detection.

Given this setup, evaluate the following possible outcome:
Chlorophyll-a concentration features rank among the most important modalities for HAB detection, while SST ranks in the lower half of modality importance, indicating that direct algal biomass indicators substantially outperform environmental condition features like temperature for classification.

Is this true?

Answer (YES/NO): YES